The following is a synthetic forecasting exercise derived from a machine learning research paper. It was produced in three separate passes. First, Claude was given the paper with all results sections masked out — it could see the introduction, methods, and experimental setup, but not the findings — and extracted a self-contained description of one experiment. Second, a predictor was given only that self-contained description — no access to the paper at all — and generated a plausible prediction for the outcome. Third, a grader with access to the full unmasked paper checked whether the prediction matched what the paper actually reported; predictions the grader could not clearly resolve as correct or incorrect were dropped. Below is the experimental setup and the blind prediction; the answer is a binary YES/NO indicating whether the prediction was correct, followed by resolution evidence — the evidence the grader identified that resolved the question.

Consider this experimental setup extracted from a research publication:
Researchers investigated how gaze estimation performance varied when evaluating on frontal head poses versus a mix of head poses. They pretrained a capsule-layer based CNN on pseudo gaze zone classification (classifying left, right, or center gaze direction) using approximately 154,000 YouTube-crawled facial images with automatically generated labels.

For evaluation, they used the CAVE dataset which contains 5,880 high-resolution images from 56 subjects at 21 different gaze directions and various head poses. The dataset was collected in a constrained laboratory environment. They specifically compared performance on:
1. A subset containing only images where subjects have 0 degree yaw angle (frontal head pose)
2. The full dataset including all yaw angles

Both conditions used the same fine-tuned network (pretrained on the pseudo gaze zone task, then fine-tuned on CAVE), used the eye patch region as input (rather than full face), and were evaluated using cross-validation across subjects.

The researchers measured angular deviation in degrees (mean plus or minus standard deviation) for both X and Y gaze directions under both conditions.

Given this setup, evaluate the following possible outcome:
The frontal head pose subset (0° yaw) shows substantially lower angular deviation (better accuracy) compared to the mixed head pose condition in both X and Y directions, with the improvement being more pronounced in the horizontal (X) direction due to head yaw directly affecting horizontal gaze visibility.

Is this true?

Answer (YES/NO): NO